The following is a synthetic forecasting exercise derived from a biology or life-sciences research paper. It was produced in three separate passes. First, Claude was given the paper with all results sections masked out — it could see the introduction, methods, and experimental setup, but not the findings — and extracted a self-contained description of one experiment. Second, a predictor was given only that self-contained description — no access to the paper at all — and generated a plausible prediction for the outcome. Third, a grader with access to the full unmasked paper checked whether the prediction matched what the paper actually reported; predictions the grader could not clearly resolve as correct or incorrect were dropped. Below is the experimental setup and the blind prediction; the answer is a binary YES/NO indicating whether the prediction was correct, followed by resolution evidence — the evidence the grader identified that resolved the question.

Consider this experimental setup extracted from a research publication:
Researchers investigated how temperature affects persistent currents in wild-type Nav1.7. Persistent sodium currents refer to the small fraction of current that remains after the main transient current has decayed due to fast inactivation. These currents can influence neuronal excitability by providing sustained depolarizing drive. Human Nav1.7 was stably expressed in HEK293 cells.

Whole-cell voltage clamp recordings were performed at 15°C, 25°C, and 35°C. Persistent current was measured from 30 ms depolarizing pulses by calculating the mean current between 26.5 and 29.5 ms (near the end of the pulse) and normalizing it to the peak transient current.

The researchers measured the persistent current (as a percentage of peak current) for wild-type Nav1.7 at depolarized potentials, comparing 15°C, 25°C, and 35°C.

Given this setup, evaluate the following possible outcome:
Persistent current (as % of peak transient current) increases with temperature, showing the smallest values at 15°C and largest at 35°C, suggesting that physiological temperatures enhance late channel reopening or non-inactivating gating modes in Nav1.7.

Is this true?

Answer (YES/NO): NO